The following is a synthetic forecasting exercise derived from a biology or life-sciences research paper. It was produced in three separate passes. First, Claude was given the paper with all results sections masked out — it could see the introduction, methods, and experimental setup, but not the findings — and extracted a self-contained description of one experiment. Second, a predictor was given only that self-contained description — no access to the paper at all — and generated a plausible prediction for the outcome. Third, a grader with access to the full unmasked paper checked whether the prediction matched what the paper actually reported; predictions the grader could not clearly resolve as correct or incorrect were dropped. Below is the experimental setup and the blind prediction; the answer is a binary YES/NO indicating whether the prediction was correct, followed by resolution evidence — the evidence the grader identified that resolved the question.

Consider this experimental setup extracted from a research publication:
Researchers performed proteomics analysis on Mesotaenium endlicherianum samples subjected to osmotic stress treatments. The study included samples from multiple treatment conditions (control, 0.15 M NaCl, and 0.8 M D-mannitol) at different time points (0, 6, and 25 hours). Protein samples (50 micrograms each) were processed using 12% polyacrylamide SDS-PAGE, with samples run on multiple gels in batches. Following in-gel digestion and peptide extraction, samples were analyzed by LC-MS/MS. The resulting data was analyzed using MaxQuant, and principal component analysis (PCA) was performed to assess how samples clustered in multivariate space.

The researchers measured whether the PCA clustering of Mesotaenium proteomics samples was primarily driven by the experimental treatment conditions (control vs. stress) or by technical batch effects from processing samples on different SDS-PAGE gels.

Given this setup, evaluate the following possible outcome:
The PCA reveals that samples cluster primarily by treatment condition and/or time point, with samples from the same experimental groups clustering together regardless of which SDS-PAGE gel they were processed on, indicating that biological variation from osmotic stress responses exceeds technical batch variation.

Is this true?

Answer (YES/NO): NO